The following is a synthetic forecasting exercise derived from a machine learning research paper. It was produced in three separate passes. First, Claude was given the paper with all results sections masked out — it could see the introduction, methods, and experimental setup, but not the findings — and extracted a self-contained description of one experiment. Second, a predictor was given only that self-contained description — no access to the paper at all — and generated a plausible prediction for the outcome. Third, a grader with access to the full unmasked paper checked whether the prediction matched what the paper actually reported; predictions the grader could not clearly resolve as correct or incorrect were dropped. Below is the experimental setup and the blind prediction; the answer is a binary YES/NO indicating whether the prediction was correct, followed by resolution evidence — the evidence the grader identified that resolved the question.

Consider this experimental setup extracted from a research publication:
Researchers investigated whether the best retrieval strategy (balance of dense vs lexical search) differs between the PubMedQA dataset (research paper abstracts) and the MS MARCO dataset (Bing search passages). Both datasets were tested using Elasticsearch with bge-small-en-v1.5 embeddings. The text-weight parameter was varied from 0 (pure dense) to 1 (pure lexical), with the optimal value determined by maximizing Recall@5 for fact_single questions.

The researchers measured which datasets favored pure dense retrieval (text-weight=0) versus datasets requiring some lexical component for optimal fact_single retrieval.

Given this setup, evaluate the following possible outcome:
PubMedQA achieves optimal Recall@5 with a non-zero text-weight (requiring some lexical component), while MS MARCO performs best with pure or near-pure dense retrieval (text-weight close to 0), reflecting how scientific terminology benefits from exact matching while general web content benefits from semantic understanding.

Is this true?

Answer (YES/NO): NO